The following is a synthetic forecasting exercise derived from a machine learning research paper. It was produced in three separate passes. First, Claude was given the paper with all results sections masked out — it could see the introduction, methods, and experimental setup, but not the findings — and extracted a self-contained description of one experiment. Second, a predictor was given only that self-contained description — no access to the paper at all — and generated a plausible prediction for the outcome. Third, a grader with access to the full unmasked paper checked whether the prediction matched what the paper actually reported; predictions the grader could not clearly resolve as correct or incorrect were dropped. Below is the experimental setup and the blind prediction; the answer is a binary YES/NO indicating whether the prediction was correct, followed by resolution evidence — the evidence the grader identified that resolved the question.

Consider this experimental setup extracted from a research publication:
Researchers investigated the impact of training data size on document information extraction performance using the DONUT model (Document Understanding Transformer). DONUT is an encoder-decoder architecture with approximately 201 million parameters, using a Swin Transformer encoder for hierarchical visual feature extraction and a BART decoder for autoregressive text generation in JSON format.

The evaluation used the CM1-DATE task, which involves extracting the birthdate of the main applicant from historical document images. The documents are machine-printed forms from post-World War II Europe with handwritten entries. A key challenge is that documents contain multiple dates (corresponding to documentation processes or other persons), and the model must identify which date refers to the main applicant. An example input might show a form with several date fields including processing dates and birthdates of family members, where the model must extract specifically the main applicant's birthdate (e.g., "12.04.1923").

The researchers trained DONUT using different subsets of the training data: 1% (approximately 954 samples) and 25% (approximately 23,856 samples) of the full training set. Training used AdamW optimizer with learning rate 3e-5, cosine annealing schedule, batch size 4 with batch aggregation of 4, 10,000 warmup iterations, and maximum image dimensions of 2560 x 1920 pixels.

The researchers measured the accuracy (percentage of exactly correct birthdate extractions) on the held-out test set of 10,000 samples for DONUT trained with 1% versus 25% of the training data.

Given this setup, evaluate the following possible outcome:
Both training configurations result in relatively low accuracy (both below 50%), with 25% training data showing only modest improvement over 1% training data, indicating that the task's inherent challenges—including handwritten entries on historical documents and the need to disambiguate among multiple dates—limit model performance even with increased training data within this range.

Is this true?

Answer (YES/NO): NO